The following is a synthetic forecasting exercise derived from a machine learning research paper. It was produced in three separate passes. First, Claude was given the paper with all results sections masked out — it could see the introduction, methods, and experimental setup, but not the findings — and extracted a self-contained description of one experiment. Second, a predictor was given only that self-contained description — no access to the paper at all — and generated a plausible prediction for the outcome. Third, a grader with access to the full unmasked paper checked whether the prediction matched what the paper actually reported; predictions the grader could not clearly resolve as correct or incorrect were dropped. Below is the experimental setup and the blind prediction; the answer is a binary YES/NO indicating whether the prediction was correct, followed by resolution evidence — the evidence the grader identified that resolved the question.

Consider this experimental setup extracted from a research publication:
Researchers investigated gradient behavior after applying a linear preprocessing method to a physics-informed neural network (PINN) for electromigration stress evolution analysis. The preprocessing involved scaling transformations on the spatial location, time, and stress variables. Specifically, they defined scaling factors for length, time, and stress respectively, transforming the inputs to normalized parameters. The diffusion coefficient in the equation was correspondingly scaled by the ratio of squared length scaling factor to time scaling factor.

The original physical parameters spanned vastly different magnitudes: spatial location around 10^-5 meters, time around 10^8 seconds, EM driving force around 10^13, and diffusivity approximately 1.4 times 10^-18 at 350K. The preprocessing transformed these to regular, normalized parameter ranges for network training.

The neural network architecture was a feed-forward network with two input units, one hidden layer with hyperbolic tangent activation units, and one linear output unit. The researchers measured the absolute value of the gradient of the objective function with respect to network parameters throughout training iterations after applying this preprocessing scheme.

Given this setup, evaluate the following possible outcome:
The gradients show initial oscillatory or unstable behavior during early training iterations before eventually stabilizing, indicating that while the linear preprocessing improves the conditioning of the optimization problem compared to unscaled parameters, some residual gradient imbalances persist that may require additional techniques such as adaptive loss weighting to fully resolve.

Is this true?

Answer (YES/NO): NO